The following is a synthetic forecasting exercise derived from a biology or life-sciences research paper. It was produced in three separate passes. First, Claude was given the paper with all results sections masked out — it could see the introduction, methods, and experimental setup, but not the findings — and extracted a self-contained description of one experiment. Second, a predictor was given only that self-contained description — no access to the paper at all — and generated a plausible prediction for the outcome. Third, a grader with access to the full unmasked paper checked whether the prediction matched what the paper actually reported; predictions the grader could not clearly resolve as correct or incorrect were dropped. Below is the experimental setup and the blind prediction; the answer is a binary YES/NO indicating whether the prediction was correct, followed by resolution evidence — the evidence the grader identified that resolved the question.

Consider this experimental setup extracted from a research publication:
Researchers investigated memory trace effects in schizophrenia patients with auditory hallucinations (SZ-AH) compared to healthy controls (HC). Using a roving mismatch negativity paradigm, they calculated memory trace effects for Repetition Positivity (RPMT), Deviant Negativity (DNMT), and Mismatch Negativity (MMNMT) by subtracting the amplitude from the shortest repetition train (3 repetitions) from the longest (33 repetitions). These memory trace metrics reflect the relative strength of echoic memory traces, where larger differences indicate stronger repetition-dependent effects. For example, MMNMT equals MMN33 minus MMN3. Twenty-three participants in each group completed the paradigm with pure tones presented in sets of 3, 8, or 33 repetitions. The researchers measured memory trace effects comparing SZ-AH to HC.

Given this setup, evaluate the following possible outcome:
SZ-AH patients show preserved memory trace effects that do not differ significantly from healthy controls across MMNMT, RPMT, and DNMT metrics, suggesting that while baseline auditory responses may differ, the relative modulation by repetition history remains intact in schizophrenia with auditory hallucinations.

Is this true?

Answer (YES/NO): YES